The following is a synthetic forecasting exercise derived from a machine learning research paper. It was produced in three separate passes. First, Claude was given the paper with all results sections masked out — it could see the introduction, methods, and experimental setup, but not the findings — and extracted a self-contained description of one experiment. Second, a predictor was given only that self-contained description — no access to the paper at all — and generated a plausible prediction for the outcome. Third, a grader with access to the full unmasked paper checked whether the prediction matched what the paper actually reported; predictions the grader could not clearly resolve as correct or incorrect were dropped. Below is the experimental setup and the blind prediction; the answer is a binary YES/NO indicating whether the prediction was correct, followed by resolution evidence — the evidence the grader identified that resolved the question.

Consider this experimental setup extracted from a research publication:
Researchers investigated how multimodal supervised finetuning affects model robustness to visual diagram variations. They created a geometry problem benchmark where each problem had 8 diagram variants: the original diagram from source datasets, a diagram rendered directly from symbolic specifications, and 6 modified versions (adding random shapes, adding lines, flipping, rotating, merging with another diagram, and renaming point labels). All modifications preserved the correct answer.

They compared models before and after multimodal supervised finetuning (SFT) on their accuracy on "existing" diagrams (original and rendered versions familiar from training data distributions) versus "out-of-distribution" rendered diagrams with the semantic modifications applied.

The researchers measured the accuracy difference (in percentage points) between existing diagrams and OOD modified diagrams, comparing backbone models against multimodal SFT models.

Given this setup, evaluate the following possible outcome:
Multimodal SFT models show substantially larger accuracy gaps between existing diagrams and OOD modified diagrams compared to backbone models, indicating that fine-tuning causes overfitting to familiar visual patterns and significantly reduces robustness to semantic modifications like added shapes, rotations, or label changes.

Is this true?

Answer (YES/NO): YES